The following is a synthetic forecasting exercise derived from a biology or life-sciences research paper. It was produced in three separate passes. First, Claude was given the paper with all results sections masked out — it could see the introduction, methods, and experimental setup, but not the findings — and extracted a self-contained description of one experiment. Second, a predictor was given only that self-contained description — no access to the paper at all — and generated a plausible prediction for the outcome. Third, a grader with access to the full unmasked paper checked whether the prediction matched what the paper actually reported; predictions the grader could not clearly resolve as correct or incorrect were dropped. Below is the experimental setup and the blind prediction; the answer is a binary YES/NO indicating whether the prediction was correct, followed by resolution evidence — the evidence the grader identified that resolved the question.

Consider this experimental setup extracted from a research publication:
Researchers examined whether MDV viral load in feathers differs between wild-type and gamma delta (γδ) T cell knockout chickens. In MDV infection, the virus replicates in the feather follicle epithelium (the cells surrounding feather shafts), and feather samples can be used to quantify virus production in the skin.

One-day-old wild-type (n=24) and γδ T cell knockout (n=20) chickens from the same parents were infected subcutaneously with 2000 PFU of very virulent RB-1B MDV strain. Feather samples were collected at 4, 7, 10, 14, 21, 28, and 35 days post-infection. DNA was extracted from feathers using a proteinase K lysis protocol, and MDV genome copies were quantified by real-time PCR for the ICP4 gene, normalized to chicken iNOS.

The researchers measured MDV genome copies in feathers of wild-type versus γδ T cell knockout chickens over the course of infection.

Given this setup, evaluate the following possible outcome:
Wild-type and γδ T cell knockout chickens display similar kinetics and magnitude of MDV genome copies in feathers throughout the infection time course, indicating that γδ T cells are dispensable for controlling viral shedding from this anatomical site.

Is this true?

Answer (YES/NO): YES